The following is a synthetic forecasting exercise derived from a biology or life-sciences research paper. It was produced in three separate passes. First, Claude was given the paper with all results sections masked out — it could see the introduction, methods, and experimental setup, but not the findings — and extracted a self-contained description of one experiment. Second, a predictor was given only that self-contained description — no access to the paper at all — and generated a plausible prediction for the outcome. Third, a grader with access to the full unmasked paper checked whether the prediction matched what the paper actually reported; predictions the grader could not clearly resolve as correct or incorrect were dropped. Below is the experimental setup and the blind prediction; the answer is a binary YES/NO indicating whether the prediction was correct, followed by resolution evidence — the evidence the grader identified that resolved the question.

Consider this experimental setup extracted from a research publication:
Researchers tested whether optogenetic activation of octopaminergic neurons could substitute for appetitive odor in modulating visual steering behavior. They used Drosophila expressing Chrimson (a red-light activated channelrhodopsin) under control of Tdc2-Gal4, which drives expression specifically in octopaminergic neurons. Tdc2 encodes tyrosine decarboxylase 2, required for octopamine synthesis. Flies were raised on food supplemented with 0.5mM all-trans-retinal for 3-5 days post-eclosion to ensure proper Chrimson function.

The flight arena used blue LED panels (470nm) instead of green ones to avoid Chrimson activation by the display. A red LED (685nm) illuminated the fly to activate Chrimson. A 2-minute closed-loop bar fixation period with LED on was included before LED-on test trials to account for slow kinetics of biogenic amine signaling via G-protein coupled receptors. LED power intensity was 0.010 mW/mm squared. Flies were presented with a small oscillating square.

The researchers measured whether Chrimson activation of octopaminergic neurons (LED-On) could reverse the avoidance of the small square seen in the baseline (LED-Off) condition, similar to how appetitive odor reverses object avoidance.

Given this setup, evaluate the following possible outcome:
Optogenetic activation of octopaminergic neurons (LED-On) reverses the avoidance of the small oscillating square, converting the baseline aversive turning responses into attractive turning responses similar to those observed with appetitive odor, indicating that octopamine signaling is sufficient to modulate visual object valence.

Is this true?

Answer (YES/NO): YES